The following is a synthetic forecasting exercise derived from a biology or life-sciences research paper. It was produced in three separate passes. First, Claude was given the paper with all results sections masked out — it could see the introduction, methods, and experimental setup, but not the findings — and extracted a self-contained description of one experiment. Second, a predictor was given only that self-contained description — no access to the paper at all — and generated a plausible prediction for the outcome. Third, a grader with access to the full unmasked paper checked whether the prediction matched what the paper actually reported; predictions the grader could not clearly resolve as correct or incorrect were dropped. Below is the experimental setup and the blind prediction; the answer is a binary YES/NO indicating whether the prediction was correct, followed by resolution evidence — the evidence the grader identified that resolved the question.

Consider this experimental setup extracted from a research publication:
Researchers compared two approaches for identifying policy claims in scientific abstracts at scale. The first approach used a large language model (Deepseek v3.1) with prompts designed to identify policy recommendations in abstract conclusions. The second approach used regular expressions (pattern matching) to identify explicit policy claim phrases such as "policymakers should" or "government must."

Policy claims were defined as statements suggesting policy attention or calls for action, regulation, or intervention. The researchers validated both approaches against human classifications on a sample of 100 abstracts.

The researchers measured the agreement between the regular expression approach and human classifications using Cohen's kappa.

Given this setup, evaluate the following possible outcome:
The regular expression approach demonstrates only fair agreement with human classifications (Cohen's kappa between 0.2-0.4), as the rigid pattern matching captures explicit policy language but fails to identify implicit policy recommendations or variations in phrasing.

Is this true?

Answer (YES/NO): NO